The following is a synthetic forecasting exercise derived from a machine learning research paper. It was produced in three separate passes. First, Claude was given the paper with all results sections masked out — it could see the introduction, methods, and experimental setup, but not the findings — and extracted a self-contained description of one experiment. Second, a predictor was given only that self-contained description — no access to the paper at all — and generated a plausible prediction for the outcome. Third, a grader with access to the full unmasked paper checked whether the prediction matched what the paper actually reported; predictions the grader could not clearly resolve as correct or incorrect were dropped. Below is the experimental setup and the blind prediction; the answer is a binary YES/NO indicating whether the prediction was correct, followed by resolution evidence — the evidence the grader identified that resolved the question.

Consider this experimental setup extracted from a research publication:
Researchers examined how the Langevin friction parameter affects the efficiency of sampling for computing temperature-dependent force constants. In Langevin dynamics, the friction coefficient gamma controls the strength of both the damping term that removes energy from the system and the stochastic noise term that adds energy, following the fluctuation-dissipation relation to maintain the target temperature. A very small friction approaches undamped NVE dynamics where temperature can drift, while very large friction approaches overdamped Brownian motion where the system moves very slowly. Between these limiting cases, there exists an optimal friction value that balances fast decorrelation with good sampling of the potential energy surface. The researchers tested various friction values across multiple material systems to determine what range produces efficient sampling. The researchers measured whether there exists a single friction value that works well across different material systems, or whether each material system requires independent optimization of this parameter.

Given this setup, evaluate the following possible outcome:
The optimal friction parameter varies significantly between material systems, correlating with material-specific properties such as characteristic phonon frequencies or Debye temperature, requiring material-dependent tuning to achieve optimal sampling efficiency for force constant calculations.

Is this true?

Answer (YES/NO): NO